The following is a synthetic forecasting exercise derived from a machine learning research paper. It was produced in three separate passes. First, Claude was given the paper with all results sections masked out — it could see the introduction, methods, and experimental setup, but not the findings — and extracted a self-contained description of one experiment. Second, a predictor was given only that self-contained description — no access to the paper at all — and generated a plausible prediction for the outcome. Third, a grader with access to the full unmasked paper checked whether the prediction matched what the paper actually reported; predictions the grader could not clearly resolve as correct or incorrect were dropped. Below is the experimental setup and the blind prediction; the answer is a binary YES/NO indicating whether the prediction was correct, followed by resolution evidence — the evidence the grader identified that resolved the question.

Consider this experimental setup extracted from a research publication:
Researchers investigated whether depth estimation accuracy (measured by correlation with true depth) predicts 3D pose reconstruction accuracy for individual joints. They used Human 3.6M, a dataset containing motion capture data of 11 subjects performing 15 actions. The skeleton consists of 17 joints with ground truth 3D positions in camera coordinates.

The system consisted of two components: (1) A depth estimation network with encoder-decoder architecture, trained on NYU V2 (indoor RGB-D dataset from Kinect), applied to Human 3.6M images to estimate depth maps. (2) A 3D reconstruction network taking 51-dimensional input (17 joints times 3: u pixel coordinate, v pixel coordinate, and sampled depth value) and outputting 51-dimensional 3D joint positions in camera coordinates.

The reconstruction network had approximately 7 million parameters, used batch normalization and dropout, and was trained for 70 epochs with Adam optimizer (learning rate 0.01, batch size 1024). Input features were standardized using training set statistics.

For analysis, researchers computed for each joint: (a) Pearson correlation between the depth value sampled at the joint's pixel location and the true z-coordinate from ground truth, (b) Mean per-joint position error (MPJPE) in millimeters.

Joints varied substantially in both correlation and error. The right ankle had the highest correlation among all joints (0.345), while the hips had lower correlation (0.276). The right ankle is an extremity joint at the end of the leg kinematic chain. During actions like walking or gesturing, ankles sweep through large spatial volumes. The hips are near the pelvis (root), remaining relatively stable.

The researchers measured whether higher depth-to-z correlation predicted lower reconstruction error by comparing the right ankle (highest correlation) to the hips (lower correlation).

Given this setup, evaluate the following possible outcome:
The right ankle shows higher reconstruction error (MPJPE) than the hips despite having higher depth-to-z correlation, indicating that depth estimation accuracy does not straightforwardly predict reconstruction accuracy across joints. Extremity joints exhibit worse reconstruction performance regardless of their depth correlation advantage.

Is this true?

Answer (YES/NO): YES